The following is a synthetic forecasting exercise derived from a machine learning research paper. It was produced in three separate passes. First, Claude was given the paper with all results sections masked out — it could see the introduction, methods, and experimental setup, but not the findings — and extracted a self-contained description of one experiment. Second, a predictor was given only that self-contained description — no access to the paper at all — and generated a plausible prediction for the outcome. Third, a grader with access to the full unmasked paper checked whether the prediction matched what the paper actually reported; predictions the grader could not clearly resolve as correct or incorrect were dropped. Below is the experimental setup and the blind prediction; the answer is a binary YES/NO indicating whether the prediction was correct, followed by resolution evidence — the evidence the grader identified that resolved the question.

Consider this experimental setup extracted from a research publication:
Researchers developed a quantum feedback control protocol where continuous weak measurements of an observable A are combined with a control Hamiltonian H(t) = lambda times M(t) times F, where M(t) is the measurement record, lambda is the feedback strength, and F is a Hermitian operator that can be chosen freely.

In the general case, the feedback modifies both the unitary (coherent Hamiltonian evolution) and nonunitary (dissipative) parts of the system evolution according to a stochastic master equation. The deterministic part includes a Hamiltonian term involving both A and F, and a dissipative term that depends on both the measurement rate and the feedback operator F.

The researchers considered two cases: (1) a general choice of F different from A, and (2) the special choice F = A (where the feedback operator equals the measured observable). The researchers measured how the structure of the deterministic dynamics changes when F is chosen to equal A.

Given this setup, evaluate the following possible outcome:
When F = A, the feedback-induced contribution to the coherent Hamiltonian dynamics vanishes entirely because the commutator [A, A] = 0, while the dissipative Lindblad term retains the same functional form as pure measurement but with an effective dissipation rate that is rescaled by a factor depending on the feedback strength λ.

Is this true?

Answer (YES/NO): NO